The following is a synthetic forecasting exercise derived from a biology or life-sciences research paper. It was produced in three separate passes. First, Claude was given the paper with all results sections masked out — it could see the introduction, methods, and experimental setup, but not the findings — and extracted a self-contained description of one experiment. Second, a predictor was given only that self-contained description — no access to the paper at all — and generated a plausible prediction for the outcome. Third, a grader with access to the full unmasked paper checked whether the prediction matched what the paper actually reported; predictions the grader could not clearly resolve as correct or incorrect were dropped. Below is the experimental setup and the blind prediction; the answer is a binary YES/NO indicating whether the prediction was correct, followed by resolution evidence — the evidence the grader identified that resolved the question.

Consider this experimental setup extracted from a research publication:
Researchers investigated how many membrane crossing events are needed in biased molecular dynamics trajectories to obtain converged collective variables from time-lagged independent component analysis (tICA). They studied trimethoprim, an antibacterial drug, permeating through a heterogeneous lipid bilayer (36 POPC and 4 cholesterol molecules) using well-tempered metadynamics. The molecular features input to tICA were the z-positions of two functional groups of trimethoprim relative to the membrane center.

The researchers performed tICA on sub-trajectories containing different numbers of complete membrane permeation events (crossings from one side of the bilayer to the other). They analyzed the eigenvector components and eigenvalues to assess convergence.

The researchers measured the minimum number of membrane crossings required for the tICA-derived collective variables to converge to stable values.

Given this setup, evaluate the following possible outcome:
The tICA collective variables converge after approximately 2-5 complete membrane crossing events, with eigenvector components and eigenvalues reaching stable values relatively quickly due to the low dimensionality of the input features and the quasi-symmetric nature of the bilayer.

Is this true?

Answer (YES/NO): NO